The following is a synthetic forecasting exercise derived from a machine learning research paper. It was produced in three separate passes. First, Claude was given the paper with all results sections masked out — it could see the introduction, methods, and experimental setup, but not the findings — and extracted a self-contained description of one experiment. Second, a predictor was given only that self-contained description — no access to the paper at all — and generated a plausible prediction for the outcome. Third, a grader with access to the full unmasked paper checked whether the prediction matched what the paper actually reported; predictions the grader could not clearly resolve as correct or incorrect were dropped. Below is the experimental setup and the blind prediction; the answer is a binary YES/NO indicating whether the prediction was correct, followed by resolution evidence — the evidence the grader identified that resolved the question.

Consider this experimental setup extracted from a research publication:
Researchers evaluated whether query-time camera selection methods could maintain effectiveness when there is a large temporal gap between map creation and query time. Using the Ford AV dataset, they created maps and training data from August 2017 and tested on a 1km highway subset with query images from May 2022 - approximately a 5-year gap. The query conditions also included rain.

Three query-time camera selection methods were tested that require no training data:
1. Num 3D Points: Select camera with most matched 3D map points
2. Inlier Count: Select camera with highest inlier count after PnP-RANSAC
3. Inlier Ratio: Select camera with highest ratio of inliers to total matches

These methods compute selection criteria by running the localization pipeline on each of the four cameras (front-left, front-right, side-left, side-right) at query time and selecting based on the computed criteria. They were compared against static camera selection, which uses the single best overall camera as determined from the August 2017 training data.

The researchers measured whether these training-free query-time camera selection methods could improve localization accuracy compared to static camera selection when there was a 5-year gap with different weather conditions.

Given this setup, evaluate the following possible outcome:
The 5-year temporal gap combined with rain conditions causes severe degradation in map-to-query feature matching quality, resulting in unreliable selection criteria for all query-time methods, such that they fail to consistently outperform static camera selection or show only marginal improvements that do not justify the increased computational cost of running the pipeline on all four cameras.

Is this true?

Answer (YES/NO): NO